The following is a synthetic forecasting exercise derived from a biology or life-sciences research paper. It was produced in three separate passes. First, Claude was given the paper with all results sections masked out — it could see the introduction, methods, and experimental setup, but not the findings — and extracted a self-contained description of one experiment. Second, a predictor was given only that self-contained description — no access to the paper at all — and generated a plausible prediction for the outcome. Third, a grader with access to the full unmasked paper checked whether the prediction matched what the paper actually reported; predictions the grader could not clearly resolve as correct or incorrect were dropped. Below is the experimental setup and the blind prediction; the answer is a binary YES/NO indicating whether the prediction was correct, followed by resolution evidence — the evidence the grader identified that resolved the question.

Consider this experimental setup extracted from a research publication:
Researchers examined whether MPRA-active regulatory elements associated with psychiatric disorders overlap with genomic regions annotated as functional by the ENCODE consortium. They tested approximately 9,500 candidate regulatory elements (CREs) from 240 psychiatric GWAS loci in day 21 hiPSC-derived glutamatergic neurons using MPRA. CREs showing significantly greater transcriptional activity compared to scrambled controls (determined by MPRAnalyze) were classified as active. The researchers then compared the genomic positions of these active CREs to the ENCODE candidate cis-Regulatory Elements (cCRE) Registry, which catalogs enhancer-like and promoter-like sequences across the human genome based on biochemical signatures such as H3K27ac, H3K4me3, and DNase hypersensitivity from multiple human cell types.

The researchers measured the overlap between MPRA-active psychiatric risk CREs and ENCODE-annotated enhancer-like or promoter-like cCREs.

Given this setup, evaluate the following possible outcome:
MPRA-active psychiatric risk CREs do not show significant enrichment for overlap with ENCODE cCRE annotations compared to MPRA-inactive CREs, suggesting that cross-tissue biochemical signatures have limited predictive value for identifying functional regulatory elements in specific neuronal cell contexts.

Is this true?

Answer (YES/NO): YES